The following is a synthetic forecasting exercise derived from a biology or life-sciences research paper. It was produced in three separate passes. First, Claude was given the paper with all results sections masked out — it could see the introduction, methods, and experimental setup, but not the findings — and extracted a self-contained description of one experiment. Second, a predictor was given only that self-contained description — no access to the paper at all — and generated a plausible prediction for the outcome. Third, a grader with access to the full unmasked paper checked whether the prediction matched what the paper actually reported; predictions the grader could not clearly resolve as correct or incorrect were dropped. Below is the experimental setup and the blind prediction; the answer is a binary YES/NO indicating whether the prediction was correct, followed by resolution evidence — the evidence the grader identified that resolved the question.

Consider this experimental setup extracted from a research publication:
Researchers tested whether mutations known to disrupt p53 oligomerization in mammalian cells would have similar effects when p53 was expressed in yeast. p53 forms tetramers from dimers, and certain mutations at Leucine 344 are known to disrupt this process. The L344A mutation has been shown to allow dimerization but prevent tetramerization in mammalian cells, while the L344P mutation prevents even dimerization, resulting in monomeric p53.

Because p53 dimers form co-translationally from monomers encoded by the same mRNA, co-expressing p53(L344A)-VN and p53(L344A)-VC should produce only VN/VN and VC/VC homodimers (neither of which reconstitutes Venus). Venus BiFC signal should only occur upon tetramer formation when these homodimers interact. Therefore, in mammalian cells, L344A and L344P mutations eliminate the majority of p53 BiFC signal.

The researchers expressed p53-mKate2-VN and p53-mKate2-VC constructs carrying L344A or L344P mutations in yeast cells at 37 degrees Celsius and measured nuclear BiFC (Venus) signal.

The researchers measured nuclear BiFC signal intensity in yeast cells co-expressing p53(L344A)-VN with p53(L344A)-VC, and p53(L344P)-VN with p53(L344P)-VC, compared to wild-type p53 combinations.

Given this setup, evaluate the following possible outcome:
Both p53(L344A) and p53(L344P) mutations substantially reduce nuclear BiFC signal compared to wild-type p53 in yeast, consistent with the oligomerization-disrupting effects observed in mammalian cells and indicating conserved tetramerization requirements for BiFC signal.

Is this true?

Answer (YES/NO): NO